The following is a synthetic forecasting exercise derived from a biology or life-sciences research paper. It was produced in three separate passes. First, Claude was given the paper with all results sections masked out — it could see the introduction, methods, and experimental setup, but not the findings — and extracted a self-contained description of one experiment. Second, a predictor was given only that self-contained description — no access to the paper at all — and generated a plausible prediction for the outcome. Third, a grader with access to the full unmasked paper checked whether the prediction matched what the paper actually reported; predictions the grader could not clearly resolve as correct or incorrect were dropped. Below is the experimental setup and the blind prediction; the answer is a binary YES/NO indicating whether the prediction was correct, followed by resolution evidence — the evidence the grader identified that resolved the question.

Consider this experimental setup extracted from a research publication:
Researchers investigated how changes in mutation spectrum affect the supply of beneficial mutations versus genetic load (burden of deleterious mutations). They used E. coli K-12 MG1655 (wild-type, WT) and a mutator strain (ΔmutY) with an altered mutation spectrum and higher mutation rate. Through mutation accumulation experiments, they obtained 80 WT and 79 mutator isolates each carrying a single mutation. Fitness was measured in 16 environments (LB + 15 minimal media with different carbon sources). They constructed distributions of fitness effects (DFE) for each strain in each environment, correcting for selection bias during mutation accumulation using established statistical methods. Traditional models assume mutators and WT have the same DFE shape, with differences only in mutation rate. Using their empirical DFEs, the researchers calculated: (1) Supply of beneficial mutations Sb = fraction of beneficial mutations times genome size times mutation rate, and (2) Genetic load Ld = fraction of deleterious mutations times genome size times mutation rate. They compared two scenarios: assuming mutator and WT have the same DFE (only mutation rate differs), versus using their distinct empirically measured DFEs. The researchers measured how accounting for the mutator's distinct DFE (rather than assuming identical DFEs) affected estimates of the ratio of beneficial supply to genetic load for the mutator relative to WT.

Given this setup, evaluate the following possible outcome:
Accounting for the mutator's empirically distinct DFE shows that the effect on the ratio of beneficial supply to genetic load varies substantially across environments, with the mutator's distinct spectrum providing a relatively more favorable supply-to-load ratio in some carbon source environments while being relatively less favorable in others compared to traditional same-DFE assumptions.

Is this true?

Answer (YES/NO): NO